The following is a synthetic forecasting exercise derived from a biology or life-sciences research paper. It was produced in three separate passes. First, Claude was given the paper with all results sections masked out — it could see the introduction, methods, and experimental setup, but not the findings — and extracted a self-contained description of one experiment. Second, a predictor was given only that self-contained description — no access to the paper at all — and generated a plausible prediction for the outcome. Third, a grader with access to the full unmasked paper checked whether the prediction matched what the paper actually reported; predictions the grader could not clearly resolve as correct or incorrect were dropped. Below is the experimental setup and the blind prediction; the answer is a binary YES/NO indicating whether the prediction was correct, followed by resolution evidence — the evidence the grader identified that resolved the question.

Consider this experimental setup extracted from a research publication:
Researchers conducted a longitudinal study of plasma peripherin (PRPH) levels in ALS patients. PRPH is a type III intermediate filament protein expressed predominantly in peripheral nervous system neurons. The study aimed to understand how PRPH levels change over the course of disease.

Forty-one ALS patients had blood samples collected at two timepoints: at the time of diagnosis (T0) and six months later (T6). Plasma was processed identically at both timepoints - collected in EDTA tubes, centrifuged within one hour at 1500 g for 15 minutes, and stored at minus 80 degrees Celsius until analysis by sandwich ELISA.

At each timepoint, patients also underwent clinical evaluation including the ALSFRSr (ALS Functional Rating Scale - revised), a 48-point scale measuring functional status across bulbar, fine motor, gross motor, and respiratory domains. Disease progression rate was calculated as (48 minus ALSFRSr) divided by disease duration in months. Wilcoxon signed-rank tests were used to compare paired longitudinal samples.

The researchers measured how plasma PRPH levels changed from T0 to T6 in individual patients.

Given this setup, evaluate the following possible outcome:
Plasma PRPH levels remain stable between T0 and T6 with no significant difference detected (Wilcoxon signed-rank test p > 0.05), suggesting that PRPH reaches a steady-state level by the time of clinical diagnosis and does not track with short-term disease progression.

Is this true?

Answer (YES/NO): NO